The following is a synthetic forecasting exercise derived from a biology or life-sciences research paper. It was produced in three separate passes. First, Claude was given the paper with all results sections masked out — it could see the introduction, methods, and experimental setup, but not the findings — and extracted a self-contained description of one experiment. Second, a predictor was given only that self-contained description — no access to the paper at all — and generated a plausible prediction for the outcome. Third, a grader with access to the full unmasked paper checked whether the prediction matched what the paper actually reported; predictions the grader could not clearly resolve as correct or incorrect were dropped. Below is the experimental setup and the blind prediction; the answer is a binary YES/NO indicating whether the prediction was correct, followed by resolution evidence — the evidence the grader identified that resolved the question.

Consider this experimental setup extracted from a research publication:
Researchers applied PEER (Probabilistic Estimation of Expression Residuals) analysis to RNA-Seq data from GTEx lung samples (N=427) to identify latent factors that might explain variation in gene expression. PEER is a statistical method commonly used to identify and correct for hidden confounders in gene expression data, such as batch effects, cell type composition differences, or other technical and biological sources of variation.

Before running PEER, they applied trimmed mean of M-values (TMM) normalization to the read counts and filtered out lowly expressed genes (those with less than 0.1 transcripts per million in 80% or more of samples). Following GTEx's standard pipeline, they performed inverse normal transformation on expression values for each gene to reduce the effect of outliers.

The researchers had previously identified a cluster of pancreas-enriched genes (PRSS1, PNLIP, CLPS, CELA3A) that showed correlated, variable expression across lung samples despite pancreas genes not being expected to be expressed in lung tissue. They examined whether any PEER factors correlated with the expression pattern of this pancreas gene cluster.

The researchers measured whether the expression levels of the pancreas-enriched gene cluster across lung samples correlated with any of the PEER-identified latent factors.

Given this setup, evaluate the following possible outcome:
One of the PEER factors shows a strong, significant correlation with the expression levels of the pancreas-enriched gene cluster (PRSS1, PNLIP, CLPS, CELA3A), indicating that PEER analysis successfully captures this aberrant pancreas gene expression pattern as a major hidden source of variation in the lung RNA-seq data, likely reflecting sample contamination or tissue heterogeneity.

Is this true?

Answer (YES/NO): NO